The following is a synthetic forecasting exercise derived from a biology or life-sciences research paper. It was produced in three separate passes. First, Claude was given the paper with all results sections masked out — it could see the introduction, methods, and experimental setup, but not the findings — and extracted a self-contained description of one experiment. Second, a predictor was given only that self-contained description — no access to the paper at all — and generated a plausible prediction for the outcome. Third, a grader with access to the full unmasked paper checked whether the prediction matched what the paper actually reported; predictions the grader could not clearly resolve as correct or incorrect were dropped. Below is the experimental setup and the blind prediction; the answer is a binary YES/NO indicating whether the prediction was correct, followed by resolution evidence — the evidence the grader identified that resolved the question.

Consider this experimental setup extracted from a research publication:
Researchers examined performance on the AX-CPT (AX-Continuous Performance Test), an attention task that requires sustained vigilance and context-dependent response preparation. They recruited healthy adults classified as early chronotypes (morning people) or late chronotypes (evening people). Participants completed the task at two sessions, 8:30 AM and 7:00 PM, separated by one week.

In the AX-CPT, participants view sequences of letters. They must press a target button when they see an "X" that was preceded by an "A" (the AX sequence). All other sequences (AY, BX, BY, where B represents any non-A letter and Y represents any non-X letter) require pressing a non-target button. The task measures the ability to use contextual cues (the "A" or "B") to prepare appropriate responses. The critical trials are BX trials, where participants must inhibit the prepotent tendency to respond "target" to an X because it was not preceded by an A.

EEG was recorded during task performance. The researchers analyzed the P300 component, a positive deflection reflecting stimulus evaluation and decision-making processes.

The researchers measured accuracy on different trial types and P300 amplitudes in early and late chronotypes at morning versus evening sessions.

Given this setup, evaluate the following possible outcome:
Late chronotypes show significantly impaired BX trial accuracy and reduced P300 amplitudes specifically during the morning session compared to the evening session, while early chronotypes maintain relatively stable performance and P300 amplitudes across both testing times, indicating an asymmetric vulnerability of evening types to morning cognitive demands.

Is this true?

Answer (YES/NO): NO